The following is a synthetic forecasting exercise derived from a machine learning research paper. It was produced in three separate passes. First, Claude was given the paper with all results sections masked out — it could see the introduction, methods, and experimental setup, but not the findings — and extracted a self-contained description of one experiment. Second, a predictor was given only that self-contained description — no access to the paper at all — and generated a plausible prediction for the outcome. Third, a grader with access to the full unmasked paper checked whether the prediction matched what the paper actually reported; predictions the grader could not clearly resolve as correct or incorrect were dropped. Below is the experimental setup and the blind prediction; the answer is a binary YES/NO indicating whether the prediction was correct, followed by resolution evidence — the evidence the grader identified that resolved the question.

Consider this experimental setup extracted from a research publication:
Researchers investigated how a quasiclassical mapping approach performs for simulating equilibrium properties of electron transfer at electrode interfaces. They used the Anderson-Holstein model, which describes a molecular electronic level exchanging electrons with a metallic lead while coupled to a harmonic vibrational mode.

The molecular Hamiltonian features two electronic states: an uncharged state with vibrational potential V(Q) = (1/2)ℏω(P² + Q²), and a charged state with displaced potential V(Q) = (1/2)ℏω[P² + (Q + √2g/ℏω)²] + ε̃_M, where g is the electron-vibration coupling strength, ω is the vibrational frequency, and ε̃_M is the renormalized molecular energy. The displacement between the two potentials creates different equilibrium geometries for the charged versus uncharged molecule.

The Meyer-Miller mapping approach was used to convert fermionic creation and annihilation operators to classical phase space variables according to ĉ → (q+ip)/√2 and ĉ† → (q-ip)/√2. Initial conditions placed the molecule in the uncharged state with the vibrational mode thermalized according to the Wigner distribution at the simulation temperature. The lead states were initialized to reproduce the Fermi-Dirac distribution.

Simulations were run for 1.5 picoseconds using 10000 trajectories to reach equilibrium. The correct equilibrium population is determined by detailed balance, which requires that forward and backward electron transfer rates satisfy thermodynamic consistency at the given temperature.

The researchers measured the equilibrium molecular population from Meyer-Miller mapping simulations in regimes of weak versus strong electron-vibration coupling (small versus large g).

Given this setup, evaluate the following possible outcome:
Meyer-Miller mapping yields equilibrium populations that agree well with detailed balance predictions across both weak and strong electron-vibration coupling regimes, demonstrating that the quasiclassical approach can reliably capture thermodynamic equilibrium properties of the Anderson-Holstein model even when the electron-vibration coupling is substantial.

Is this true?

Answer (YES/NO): NO